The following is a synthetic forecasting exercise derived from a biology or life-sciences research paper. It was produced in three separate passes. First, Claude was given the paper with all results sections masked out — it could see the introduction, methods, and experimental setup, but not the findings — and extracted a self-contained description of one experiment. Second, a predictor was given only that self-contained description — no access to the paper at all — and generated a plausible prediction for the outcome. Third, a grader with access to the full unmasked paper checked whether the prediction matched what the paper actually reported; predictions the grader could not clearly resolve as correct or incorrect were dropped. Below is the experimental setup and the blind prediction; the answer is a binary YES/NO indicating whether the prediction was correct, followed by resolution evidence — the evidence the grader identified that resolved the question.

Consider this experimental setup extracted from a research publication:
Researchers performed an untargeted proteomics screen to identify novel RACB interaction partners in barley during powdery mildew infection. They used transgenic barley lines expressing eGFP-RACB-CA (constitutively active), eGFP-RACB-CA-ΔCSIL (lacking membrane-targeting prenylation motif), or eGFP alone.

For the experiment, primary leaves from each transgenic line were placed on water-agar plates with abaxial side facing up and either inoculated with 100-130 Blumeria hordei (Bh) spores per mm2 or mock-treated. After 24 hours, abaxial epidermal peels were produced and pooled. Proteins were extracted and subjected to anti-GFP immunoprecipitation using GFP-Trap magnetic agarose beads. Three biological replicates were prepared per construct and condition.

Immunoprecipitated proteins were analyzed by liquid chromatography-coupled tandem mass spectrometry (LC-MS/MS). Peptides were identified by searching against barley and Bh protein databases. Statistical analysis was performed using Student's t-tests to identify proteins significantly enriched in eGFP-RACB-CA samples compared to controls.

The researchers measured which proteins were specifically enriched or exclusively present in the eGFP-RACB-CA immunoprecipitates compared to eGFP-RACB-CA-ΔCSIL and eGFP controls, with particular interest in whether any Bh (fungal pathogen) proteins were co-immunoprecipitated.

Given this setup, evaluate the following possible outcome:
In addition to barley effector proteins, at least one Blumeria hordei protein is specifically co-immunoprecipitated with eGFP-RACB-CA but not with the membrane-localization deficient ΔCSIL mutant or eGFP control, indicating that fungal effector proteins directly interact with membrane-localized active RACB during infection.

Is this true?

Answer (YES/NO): NO